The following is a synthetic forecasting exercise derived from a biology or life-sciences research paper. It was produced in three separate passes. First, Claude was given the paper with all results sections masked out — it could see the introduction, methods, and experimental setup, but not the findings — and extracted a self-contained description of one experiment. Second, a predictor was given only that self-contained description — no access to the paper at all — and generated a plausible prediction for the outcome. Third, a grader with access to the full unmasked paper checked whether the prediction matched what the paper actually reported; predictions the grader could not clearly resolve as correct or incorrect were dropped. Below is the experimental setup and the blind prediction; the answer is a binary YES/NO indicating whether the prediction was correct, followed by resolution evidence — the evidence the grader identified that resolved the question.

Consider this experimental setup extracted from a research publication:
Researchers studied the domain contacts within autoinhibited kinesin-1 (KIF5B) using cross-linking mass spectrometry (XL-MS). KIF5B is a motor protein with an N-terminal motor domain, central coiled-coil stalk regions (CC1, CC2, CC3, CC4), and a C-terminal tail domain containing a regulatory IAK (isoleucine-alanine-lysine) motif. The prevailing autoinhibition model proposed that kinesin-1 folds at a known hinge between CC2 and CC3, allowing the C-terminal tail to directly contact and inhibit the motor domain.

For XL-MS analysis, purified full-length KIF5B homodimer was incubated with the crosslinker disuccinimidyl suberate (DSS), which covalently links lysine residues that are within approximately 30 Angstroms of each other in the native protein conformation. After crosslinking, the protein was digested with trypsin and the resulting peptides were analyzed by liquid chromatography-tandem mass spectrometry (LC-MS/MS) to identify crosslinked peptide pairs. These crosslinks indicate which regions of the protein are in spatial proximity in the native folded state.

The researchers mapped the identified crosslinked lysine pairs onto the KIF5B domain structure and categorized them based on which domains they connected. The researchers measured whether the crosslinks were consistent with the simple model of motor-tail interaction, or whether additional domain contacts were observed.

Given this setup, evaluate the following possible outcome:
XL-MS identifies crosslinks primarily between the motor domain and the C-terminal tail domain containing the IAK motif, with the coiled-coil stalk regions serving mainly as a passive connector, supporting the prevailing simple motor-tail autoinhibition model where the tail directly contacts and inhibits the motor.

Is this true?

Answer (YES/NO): NO